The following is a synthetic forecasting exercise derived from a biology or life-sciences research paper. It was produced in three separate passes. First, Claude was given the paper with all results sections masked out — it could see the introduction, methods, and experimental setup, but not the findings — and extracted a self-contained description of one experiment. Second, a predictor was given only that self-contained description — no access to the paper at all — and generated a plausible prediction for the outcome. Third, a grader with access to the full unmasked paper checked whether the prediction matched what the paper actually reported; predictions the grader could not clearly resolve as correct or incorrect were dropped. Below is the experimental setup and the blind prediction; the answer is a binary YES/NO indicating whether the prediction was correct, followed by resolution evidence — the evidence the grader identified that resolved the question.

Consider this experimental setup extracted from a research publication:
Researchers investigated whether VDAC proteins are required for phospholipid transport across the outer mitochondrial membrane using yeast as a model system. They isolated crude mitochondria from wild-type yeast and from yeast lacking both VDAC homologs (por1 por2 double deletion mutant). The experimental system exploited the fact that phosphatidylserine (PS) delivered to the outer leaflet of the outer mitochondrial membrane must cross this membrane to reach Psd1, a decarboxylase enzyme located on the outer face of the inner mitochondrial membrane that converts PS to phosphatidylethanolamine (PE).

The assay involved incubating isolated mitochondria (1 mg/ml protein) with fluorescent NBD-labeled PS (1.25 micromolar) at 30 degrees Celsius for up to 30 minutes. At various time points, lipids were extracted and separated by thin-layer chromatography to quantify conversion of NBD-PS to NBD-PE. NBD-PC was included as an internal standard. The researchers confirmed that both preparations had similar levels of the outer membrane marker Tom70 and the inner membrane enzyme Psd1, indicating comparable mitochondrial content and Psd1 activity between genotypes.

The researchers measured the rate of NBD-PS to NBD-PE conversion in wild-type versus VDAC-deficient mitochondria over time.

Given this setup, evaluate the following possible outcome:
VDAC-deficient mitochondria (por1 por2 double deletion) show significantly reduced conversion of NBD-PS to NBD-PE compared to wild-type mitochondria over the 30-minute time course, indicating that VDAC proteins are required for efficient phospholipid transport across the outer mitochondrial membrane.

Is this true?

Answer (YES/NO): YES